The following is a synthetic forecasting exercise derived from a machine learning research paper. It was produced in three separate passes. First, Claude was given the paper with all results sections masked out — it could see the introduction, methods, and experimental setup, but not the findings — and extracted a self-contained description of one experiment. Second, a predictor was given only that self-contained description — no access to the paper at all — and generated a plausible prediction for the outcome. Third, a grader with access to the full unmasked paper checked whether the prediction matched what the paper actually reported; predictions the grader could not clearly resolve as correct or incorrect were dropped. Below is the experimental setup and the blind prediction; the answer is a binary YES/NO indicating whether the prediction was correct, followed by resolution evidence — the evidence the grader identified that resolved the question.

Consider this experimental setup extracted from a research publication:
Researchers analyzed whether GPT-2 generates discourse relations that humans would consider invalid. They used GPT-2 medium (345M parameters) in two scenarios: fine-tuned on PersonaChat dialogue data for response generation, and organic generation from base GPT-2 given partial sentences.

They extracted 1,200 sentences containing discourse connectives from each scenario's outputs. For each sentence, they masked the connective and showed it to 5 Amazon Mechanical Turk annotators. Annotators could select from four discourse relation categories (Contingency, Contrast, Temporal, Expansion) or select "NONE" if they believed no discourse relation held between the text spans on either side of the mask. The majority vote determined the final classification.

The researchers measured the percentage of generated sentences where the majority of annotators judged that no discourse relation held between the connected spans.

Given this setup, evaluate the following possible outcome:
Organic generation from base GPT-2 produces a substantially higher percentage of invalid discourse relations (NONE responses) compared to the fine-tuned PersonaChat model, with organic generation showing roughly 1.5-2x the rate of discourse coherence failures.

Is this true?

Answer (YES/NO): NO